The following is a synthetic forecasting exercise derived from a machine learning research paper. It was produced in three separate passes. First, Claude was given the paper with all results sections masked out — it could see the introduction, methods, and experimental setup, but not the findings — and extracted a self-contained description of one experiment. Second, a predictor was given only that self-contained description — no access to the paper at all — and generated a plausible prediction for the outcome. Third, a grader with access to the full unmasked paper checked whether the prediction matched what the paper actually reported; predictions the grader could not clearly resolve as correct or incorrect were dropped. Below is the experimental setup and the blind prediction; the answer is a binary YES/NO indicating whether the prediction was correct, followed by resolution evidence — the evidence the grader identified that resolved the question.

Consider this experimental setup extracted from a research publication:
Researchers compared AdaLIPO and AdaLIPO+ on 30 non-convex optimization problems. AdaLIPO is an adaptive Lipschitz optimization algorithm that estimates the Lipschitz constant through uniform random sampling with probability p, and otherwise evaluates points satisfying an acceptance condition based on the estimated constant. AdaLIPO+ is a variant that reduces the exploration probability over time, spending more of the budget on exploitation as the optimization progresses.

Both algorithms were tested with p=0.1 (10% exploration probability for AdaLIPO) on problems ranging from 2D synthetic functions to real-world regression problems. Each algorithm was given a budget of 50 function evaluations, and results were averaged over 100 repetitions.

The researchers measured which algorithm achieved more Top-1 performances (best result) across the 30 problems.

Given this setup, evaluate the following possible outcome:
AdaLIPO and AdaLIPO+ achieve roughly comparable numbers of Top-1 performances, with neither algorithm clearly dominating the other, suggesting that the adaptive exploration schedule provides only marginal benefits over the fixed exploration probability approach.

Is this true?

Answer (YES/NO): YES